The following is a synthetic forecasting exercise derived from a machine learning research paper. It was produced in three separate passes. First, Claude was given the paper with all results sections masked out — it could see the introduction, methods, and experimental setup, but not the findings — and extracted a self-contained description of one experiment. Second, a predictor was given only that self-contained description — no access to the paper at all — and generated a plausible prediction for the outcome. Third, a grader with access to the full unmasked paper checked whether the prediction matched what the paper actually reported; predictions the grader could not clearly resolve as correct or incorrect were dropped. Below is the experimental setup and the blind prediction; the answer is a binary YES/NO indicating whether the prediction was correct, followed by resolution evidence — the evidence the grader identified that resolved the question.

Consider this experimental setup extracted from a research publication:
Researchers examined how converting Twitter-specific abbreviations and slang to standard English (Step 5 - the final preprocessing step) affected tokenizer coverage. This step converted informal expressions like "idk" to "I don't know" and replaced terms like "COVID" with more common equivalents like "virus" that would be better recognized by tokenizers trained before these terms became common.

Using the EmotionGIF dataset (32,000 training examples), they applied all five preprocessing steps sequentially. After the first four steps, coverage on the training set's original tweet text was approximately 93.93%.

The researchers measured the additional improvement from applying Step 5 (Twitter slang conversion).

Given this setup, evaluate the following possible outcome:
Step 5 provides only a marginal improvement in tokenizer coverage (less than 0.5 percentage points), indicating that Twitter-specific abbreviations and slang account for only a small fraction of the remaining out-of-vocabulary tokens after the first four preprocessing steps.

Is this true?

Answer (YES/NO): NO